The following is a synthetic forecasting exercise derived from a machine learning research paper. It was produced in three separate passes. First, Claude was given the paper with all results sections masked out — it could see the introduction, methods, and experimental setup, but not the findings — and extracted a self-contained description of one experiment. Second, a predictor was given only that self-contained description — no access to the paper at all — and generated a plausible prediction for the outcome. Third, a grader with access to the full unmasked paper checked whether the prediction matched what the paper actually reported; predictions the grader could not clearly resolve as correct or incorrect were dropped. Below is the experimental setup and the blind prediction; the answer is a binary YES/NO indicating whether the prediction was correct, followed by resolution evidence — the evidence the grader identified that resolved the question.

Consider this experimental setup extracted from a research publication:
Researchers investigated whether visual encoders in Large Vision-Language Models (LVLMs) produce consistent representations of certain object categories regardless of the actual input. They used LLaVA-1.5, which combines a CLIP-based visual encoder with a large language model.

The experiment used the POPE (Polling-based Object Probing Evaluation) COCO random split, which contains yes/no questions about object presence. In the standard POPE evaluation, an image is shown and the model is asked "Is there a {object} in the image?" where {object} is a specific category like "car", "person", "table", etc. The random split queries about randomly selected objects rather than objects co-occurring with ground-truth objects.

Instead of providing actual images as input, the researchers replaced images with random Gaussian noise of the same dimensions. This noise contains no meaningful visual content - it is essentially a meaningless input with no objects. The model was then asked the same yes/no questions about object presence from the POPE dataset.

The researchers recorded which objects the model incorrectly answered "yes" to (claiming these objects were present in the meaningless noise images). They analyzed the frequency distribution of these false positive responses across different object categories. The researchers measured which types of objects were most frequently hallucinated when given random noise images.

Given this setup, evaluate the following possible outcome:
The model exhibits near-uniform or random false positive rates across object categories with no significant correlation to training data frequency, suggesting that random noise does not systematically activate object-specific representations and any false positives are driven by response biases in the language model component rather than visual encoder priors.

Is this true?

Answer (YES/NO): NO